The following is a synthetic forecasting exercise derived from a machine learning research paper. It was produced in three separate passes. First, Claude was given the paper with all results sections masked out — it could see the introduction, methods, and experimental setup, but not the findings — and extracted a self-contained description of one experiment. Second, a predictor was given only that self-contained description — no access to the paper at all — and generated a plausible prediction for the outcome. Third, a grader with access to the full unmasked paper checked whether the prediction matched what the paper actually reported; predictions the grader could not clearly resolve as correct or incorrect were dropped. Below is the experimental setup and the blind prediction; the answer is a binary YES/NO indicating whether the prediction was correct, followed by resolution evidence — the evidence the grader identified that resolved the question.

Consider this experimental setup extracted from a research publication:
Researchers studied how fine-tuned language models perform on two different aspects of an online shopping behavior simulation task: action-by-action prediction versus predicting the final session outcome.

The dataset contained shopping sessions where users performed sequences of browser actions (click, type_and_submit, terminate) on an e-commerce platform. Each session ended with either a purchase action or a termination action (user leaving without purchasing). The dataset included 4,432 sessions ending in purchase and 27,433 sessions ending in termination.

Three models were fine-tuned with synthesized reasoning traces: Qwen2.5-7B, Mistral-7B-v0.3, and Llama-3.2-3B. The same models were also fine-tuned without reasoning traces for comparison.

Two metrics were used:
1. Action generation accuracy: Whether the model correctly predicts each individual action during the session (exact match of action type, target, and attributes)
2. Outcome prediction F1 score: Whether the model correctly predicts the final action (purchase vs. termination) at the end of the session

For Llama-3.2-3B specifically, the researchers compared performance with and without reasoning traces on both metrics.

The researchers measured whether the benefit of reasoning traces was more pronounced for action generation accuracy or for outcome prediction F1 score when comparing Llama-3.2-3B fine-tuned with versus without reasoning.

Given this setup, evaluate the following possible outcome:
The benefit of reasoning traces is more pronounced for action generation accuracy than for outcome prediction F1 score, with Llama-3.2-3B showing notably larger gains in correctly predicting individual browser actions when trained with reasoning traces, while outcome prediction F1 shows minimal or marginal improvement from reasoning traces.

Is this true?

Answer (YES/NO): NO